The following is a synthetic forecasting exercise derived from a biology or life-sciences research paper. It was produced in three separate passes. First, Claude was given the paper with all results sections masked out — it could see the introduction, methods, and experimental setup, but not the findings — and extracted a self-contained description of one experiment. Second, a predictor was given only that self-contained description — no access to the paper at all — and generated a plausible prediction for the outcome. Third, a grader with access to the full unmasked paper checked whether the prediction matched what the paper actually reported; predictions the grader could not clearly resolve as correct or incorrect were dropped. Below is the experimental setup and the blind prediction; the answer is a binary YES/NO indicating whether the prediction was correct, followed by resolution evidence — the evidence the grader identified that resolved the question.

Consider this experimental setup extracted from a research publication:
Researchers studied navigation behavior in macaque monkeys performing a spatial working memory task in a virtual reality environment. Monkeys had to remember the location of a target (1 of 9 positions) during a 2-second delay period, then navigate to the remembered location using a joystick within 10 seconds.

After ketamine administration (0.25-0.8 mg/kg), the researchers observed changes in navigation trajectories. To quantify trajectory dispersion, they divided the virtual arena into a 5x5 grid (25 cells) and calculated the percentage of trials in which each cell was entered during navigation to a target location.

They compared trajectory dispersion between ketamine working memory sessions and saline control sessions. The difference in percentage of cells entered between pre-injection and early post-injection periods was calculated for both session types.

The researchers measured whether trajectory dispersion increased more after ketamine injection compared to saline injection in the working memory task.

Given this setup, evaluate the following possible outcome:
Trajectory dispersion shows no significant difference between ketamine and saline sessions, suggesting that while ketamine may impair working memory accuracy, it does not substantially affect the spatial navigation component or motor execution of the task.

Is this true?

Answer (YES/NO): NO